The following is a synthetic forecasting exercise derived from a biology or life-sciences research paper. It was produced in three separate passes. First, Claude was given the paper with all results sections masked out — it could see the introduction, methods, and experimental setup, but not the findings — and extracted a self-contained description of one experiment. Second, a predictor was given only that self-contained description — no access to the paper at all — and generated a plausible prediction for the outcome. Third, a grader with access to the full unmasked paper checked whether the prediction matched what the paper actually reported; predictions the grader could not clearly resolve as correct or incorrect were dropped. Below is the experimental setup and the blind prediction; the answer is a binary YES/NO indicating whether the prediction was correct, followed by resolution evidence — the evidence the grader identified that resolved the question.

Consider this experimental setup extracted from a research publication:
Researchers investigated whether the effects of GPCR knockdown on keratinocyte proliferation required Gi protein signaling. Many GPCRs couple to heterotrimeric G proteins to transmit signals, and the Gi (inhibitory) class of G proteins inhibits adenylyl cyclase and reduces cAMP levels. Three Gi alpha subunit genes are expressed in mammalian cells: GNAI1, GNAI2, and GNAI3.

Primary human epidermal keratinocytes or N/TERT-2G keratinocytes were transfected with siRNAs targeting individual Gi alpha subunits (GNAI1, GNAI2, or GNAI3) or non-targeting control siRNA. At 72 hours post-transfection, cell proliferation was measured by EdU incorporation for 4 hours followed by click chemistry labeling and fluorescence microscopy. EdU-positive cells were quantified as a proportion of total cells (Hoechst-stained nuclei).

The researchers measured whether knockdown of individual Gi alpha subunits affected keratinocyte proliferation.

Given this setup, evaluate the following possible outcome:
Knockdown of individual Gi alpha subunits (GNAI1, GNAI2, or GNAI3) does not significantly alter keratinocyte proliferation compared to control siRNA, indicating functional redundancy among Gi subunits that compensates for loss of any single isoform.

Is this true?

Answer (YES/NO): NO